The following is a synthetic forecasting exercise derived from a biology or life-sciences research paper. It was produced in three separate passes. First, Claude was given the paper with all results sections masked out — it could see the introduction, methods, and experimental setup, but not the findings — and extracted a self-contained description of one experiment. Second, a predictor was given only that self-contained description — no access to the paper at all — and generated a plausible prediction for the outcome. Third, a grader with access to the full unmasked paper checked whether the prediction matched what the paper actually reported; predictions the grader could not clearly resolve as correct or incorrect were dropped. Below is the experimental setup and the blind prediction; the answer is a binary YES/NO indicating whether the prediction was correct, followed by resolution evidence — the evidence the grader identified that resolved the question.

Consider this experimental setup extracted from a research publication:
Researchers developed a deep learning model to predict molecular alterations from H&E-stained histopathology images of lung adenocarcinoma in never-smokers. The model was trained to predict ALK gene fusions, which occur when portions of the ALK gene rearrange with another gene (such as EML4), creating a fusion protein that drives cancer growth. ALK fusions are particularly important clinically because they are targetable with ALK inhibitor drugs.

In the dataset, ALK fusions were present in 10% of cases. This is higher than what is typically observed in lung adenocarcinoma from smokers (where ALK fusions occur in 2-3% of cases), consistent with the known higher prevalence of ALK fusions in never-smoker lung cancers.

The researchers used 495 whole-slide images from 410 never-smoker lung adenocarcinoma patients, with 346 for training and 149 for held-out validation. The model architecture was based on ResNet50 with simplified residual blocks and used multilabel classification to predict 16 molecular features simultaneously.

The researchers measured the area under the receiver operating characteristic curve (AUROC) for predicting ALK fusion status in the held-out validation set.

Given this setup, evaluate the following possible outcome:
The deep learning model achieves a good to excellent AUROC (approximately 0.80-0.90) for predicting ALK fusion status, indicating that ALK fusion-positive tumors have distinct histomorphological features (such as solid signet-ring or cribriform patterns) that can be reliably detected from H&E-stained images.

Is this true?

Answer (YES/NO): YES